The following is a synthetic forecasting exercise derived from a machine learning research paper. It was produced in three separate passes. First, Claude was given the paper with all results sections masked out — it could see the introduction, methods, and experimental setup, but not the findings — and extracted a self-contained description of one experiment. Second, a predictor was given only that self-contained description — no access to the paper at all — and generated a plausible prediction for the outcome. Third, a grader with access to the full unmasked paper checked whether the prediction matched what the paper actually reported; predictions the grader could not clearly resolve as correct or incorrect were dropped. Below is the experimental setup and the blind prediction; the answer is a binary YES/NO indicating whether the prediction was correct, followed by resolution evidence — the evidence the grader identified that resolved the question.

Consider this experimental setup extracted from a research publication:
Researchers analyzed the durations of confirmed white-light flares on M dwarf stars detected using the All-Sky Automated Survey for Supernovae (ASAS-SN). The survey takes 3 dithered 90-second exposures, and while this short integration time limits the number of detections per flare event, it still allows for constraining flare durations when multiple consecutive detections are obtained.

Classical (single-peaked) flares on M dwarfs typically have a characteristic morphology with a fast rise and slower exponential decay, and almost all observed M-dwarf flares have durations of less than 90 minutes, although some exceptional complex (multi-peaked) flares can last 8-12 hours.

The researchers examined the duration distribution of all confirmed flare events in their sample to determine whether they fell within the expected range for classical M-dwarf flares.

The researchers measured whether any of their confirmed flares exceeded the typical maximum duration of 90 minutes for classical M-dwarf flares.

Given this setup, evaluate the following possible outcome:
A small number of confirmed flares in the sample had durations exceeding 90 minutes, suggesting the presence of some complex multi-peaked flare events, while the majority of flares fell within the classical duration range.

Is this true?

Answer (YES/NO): NO